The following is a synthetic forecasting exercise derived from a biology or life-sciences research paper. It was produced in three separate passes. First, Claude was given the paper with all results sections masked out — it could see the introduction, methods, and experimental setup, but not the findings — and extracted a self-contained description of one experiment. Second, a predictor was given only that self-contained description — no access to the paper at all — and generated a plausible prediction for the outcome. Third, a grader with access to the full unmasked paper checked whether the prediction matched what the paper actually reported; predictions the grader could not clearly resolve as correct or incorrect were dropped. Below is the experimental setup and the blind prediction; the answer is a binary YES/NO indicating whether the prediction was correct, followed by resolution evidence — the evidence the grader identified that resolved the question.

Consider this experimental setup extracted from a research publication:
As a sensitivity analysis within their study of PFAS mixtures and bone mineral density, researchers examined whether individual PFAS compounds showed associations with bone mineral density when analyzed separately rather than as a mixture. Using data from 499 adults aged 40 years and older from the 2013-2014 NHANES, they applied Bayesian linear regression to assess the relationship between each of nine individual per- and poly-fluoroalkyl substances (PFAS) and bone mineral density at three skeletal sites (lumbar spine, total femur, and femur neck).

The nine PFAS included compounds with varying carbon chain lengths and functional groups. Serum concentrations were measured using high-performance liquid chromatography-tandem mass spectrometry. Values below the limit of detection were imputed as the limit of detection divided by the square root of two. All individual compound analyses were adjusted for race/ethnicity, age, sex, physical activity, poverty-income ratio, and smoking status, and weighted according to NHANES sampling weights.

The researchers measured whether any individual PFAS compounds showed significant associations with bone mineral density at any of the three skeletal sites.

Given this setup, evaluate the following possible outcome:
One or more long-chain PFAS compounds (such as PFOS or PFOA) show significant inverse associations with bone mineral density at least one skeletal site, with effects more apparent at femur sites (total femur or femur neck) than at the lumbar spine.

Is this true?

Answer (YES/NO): NO